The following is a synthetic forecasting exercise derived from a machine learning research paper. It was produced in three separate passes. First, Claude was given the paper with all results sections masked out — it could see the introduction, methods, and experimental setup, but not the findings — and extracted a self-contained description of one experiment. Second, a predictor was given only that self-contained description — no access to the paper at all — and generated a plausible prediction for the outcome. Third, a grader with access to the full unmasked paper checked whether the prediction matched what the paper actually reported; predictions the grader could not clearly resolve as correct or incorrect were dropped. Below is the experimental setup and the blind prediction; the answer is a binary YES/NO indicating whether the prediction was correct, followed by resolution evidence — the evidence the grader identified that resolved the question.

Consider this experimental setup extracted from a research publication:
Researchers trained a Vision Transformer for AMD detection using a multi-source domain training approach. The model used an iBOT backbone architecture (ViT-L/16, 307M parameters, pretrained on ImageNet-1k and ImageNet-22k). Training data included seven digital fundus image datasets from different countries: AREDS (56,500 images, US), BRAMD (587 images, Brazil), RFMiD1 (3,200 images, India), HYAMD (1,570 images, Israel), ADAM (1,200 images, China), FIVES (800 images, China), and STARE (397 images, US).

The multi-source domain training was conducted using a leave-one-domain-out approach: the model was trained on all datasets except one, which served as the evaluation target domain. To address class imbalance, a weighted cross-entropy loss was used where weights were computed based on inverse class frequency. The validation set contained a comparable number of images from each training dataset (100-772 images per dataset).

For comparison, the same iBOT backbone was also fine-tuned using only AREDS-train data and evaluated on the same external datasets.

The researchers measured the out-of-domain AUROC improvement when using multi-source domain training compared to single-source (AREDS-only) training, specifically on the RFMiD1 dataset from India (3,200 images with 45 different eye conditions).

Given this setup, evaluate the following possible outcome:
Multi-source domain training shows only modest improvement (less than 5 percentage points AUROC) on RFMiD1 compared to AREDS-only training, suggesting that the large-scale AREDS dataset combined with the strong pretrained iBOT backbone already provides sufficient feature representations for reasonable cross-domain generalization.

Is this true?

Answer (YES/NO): NO